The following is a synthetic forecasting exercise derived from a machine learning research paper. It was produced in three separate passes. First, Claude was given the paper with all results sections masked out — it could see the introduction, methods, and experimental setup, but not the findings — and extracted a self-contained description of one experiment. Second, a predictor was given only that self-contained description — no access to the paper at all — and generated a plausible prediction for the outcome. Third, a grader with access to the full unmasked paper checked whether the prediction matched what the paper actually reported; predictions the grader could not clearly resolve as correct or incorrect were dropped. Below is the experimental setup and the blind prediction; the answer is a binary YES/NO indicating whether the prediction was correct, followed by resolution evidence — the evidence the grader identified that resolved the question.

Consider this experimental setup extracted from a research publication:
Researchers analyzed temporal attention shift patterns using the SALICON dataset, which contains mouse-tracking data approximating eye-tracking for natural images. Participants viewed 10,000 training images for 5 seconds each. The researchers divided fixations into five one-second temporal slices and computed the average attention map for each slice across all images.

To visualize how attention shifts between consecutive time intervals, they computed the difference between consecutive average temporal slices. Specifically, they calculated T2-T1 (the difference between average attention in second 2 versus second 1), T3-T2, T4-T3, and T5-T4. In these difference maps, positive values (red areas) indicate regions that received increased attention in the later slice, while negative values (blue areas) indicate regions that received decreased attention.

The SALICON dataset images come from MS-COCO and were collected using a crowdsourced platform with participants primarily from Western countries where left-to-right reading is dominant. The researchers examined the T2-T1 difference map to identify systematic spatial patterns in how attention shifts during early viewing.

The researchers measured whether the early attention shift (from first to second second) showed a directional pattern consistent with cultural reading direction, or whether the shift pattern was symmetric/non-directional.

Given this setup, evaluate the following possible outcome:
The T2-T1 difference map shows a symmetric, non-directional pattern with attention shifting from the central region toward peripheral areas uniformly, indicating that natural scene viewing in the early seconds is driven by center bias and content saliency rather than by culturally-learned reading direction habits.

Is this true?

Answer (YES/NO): NO